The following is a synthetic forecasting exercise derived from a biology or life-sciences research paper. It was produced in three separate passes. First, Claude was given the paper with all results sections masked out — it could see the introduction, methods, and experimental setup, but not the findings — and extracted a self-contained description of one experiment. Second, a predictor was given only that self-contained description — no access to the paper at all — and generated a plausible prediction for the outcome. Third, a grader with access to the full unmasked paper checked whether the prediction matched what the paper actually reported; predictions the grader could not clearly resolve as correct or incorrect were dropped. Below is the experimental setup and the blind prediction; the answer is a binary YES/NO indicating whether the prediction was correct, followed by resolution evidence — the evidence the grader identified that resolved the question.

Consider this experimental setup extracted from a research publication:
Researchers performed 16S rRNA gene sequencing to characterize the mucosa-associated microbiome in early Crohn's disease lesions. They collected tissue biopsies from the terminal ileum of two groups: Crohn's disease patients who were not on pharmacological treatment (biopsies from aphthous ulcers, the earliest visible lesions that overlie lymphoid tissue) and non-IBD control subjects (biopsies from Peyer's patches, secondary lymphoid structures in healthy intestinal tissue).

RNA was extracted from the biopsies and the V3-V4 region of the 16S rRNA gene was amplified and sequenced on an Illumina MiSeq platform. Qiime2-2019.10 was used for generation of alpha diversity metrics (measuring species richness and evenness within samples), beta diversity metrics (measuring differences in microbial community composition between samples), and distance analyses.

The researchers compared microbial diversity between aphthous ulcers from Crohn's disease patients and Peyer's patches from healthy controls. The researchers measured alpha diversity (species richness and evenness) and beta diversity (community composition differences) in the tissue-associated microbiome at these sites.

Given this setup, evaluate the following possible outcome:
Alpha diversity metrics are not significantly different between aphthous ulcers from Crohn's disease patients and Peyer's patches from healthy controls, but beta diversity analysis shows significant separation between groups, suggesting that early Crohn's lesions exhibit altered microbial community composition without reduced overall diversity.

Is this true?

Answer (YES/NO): NO